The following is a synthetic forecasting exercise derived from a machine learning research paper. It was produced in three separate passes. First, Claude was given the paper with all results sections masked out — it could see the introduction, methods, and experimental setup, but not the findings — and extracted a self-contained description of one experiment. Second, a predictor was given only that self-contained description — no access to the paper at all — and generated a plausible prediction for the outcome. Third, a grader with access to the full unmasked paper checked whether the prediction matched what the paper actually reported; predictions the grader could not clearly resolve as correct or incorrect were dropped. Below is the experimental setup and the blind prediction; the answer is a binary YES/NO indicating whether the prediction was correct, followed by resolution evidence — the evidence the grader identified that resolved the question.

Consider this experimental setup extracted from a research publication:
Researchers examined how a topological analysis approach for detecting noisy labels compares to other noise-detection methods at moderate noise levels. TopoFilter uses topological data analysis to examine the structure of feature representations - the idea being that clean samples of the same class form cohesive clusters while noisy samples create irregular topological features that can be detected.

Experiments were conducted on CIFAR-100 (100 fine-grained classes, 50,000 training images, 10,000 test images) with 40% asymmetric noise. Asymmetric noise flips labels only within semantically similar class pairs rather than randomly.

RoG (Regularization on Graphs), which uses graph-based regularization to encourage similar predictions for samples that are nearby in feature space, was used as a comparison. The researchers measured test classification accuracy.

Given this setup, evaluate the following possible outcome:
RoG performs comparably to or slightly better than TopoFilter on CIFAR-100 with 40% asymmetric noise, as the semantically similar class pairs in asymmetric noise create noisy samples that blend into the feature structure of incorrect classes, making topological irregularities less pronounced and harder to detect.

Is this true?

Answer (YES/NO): NO